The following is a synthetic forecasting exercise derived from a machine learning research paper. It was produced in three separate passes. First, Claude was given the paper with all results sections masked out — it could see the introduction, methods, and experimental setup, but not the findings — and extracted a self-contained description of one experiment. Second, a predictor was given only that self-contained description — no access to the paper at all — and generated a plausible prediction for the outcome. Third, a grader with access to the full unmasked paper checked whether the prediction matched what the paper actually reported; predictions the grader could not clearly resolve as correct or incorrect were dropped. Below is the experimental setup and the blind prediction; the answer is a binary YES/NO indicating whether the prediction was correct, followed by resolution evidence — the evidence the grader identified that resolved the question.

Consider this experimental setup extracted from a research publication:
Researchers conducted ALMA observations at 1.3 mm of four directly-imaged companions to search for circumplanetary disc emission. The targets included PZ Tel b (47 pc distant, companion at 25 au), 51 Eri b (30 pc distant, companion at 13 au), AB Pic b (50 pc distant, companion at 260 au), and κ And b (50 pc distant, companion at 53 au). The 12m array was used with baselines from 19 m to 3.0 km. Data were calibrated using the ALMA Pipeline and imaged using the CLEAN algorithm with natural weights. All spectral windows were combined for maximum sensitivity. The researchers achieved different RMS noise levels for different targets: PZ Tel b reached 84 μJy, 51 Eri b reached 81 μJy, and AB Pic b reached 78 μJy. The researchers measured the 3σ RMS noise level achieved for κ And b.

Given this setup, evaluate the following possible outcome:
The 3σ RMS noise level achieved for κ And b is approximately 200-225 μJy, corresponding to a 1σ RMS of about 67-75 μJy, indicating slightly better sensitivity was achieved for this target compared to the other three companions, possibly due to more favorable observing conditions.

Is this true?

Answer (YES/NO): NO